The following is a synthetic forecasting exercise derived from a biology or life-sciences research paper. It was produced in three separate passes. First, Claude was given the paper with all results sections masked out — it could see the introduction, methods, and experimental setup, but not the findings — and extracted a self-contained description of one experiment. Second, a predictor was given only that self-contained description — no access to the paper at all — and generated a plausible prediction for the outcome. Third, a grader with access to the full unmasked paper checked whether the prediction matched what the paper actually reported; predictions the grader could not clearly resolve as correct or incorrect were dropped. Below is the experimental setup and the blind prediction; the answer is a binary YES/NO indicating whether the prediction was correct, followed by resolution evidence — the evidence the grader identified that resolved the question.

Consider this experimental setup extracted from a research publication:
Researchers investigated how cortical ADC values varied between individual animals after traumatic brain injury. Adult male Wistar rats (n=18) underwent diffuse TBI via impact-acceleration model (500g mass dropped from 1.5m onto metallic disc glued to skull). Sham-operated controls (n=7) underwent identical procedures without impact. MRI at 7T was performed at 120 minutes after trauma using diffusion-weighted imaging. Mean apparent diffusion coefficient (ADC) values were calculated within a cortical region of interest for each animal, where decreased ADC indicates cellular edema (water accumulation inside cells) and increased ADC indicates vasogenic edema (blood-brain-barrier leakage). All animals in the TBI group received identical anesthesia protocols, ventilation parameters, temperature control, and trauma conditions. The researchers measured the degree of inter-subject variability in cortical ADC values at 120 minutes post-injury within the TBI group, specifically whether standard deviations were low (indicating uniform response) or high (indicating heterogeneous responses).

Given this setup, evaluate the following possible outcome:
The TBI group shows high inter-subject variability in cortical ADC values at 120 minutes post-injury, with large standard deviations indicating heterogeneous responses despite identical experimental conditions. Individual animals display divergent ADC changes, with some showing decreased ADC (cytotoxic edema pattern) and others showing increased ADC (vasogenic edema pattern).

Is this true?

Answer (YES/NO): YES